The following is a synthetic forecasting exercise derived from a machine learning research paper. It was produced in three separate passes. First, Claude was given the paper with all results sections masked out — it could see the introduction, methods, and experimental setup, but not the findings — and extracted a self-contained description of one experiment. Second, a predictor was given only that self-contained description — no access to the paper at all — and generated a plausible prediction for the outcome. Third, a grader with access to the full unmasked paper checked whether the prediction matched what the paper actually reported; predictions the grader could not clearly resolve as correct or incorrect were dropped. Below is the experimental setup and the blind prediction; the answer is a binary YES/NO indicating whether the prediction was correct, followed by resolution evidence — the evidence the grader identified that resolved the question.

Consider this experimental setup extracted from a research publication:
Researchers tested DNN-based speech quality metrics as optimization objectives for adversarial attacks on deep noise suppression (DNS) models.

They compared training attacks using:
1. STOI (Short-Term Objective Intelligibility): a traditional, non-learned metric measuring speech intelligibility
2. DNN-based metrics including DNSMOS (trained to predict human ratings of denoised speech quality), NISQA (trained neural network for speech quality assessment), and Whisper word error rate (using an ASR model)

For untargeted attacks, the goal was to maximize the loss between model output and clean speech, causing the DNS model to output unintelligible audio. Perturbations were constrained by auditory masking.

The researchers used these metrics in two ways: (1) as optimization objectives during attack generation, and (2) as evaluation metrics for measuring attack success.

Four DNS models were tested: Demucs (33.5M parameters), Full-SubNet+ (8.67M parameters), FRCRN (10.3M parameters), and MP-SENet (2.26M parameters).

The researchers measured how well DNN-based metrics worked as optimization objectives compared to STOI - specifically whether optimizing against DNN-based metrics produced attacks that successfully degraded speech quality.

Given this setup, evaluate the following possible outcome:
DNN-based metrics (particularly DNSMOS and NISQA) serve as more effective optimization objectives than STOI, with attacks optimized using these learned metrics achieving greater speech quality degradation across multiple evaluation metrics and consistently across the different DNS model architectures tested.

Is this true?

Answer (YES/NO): NO